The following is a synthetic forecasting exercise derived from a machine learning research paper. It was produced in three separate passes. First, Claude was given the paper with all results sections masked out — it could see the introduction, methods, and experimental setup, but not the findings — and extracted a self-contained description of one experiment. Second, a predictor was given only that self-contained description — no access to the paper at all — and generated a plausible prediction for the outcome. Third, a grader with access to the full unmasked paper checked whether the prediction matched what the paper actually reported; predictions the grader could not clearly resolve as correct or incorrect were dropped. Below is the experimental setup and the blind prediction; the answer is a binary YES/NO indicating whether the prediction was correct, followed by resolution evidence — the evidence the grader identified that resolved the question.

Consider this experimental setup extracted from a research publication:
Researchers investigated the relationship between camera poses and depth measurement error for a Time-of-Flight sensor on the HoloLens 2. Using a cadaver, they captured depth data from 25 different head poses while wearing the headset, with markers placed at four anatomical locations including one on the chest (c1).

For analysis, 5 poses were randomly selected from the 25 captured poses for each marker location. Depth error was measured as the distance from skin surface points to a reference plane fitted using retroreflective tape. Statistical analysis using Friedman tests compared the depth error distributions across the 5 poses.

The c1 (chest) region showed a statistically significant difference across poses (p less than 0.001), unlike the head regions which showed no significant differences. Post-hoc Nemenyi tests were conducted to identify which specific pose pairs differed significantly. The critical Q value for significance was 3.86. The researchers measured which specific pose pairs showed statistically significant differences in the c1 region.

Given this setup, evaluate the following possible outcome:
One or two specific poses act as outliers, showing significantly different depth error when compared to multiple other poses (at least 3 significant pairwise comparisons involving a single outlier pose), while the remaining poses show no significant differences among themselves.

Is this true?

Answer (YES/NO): YES